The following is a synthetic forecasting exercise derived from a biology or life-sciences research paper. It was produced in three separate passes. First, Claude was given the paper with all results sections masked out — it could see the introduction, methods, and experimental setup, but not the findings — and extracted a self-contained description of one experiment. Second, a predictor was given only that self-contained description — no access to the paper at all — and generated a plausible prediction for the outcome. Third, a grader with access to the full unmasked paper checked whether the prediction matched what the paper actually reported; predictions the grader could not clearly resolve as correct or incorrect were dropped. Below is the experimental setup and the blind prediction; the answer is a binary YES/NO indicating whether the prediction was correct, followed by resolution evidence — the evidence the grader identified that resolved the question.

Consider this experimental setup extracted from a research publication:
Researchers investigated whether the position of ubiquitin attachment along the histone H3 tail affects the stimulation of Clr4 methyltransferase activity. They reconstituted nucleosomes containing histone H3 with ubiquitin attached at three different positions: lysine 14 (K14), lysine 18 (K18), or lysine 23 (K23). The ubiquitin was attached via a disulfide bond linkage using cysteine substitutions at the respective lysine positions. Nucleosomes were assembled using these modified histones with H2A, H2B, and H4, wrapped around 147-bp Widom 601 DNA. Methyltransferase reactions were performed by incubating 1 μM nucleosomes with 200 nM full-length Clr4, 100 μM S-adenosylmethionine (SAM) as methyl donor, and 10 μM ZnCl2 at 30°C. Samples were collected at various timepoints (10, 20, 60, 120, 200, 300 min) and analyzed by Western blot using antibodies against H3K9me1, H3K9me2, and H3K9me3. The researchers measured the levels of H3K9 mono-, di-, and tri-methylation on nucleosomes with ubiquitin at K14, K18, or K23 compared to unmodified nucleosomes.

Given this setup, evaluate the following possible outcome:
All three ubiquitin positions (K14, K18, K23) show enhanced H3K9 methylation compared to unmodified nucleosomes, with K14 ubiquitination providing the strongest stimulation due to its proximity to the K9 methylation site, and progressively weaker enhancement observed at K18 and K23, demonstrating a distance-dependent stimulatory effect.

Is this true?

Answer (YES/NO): NO